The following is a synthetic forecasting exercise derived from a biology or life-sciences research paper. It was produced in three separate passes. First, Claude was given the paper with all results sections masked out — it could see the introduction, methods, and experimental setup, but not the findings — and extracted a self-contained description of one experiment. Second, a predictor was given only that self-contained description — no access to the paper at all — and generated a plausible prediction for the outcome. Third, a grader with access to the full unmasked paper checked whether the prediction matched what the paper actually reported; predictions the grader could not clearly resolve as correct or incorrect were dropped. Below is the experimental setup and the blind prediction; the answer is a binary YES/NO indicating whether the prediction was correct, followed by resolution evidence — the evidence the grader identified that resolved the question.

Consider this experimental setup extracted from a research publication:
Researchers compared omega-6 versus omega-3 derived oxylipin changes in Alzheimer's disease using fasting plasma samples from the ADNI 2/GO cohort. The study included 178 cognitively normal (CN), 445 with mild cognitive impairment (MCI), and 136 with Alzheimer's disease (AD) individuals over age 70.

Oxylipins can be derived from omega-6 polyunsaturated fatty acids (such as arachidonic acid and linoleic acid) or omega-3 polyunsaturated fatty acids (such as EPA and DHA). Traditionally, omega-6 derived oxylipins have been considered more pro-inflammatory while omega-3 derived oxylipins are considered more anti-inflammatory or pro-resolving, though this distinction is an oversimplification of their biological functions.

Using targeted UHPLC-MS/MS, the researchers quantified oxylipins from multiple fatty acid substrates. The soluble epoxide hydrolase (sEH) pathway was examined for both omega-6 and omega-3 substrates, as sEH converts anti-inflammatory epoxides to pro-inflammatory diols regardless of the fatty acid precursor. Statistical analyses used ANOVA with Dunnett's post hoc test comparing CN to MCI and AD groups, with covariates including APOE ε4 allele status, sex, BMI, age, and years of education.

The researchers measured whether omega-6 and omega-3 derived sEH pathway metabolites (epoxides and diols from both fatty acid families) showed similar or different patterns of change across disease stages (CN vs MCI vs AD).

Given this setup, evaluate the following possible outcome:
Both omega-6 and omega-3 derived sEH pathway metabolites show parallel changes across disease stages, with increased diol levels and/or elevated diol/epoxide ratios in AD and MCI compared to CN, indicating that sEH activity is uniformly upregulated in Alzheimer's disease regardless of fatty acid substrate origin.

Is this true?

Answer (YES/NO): NO